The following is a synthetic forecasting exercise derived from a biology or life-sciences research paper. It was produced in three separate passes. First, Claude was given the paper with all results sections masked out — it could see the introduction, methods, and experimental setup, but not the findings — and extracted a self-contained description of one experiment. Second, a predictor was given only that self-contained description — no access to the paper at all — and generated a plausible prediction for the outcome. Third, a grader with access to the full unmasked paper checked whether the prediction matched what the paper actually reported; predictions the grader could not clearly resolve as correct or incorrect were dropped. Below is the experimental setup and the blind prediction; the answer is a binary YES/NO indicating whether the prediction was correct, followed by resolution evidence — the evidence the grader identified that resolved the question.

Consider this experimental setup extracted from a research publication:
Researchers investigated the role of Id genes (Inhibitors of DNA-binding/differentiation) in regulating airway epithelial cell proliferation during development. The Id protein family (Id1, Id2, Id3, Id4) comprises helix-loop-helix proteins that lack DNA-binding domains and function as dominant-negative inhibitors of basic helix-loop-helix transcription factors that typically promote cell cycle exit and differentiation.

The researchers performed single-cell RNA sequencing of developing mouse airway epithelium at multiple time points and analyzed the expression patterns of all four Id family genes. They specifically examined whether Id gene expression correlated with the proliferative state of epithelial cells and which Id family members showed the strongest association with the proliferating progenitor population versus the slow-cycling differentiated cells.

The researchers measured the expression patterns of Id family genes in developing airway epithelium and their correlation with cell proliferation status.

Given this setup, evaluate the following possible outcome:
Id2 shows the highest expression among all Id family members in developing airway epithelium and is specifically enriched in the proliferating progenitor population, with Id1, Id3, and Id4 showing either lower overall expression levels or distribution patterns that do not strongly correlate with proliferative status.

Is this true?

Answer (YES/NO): NO